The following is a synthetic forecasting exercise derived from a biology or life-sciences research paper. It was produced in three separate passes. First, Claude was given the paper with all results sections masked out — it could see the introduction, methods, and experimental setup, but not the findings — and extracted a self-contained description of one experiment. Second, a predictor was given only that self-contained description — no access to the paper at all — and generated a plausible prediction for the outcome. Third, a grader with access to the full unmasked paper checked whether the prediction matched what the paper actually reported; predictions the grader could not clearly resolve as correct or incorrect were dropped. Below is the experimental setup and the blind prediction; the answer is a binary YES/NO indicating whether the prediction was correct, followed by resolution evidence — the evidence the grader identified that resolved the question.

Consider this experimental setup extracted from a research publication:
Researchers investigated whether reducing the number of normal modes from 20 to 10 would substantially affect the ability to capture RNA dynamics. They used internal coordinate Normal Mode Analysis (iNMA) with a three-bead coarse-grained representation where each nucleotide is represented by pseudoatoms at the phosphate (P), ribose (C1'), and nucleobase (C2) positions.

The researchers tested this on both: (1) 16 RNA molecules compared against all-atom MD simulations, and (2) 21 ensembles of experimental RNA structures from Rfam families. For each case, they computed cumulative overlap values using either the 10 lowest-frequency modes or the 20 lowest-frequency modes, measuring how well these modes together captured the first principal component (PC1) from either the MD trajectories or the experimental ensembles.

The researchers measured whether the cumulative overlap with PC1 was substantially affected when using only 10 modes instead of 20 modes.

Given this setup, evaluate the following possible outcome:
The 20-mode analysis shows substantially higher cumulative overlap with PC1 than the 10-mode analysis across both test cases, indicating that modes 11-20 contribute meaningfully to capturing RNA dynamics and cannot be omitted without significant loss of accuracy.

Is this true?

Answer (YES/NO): NO